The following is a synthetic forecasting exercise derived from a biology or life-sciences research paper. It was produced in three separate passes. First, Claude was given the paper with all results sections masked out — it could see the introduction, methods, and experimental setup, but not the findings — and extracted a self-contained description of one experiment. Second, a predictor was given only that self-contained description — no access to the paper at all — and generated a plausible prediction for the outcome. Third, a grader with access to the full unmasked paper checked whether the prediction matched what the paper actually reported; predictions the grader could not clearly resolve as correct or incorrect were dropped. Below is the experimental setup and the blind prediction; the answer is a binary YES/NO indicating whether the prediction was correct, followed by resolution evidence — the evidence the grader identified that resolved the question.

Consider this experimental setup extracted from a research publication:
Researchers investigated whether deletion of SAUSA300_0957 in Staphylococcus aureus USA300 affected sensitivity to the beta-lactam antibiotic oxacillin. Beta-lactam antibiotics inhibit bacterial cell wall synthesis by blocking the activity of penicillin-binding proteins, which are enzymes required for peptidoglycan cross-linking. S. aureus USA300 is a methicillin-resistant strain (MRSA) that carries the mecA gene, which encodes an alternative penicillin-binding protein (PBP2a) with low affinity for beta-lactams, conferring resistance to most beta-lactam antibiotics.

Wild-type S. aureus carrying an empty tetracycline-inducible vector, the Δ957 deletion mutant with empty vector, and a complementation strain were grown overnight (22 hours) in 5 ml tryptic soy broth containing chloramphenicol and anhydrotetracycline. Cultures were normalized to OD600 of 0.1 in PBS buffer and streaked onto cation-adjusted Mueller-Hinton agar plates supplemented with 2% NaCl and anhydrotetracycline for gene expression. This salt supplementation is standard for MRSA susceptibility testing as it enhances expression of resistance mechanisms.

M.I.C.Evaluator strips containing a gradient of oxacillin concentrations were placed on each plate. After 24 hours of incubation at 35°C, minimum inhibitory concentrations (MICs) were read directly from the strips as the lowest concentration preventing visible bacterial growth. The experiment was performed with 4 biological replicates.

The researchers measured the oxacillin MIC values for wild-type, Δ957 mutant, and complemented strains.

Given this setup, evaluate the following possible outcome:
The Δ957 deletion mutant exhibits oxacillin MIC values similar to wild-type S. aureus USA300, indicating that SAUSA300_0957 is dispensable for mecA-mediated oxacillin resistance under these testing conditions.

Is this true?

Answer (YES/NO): NO